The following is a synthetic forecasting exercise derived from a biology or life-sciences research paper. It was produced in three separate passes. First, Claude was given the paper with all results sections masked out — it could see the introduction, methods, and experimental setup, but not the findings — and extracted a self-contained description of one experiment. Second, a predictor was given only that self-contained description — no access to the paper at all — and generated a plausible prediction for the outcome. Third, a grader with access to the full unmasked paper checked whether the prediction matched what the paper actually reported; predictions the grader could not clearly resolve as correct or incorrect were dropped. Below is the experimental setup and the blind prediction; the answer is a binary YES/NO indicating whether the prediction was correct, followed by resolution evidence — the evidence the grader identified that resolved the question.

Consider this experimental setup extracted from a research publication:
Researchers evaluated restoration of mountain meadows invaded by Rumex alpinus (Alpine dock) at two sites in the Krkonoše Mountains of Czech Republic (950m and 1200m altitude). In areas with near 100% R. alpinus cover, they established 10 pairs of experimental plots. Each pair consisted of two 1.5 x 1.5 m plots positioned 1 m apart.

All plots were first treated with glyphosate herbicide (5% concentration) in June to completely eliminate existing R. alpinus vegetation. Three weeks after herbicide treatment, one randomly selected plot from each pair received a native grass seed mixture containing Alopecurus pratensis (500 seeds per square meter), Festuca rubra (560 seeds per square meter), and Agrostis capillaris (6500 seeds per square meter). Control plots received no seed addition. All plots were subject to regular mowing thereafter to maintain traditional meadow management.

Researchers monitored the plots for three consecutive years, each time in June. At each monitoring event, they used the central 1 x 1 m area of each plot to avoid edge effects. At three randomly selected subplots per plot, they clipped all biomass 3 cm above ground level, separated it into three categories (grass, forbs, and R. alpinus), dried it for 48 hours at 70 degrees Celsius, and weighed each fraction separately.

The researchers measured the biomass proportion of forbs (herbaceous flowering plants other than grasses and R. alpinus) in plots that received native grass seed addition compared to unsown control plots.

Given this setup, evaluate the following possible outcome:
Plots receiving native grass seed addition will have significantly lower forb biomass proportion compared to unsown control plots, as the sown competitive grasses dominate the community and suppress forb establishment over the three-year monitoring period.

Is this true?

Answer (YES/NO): YES